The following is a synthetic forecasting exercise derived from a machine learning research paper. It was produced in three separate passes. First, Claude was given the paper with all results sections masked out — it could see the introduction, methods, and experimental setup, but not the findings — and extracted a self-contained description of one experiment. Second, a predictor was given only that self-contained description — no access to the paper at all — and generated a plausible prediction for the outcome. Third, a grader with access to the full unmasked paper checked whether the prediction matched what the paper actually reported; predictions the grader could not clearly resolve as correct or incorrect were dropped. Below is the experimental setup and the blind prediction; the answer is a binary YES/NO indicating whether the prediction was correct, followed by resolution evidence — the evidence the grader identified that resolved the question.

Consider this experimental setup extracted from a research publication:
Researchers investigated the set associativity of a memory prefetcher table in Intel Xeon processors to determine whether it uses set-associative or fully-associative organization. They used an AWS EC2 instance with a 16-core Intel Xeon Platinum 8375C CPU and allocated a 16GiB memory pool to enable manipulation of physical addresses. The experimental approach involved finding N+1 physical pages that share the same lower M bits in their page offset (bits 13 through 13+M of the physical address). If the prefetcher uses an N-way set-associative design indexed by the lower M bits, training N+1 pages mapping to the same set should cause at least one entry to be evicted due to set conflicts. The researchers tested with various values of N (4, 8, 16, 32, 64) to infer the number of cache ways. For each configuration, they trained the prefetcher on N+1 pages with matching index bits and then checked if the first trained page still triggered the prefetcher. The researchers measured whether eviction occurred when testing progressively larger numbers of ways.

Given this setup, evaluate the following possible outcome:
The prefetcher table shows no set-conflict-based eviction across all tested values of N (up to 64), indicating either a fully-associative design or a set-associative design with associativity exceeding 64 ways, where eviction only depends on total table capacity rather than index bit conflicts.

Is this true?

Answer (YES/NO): YES